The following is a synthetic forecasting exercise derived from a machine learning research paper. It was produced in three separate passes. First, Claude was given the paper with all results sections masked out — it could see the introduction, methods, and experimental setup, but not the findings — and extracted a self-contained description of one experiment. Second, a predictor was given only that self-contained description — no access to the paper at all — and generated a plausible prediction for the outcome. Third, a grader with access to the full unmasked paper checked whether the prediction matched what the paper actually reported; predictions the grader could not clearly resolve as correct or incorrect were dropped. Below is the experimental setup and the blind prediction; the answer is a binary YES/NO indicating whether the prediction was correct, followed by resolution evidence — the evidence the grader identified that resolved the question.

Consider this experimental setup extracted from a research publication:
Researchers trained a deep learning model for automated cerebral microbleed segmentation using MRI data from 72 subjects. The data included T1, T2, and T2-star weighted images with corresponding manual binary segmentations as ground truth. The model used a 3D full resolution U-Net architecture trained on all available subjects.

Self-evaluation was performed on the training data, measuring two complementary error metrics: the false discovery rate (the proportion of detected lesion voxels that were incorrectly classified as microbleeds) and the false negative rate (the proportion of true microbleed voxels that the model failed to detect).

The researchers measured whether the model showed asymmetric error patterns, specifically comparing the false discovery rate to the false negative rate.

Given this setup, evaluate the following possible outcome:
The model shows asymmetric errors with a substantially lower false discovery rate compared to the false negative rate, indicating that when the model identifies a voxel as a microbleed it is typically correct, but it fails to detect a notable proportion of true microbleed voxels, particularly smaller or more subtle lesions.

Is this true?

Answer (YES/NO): NO